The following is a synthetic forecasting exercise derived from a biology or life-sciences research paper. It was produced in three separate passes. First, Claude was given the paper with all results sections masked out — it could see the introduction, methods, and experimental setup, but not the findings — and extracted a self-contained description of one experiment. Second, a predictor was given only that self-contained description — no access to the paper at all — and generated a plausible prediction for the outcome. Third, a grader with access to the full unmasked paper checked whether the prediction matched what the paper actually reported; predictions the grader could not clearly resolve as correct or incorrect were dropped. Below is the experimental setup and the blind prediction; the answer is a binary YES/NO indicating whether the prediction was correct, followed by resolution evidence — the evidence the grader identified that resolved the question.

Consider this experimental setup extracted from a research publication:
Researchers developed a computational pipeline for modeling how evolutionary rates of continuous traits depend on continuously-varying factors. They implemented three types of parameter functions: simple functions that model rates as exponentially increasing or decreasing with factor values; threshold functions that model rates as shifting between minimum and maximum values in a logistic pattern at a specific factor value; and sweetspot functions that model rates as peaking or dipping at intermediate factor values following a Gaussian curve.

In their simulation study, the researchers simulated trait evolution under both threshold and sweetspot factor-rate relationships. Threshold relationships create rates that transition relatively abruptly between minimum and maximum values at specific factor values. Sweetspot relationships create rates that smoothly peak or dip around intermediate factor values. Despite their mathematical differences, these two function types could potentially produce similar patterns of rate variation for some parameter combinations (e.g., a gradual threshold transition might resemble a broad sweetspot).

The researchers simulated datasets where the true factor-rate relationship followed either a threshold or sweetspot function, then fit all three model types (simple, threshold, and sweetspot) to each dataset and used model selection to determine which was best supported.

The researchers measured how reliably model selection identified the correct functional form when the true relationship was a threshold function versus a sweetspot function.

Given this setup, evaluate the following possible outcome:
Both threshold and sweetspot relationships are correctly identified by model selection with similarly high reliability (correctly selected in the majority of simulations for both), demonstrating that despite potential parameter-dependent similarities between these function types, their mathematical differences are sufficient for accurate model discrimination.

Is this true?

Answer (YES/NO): NO